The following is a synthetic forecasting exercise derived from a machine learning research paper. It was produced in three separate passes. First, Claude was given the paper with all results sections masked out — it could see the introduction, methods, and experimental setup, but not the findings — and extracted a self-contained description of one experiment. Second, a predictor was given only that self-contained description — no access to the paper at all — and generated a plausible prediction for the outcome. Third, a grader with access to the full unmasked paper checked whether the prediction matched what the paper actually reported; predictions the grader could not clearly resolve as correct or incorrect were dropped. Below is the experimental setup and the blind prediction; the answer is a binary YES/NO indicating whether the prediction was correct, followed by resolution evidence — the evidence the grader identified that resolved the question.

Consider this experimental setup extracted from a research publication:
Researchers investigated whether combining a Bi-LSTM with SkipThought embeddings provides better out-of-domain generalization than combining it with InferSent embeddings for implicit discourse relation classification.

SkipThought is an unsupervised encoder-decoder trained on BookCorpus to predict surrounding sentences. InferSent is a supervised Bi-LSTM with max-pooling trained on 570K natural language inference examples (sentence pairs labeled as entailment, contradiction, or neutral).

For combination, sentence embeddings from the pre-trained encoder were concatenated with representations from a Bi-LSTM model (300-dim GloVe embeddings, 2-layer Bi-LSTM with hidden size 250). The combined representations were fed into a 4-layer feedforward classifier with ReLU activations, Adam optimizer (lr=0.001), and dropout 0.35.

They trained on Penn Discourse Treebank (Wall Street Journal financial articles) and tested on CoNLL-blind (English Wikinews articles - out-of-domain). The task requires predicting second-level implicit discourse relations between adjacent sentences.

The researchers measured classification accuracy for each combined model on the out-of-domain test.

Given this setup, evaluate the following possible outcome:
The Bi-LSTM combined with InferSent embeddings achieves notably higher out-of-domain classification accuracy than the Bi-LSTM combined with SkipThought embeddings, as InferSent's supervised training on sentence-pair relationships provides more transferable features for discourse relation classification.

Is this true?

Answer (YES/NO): NO